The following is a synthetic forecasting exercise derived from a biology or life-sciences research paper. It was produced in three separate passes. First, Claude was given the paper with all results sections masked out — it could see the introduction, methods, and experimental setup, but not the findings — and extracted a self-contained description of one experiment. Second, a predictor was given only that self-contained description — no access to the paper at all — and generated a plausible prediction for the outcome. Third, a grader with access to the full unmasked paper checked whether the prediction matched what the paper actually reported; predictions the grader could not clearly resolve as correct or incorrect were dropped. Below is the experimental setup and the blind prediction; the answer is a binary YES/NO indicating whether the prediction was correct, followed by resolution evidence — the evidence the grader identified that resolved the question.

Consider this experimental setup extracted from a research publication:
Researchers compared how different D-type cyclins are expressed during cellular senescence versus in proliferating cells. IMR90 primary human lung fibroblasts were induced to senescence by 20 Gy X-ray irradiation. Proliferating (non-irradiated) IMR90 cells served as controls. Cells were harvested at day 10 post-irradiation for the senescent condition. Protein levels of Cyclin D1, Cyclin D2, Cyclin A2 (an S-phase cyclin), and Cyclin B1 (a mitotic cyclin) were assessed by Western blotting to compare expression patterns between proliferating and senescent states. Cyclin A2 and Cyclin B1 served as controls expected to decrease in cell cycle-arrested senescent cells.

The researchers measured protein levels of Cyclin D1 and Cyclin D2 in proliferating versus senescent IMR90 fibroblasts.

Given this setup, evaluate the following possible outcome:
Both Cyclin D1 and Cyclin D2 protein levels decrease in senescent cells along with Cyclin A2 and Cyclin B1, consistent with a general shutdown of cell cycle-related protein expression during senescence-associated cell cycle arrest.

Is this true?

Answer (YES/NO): NO